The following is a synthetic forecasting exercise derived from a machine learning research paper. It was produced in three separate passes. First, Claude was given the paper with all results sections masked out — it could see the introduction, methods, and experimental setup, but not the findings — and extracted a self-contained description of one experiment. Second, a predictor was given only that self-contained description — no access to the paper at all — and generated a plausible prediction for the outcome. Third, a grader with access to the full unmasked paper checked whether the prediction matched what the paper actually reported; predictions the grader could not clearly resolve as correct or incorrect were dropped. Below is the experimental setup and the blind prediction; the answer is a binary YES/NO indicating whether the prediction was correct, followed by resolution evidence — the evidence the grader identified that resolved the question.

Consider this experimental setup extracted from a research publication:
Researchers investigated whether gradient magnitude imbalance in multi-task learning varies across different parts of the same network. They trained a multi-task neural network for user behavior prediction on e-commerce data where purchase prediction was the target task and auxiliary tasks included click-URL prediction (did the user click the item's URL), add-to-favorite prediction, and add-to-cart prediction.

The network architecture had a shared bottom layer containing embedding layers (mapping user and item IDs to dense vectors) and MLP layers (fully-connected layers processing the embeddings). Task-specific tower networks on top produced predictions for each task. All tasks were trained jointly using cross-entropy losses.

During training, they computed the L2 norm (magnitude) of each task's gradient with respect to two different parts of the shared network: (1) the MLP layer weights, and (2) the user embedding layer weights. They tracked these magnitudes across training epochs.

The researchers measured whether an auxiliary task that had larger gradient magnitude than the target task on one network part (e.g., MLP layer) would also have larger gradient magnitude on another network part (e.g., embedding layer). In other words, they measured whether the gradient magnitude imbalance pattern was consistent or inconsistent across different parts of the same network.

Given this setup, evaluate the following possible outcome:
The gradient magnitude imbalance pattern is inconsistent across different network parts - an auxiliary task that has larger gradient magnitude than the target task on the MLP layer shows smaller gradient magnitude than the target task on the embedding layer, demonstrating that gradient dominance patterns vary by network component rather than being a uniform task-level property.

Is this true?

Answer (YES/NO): NO